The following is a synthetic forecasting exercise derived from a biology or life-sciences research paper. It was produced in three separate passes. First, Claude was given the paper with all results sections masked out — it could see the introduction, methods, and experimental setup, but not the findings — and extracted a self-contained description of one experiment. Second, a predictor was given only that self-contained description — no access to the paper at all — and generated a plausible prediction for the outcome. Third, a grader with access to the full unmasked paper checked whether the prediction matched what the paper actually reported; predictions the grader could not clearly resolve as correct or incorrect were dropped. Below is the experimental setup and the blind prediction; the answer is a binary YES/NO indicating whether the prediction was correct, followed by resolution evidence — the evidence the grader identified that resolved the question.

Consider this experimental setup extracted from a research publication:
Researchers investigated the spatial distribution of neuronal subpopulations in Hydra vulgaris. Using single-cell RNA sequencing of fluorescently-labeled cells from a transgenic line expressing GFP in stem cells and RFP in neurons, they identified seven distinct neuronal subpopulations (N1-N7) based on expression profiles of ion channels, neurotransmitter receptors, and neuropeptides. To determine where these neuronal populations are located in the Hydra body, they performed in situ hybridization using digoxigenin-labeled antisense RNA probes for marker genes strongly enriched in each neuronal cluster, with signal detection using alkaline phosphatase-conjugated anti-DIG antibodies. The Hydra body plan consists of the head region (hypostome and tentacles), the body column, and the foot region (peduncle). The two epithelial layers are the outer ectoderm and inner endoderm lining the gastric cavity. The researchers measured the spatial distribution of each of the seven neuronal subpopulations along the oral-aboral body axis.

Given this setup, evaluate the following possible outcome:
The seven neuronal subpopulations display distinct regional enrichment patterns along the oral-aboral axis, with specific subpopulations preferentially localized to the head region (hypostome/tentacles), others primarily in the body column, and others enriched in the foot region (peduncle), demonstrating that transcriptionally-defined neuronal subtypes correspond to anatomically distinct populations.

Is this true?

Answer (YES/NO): YES